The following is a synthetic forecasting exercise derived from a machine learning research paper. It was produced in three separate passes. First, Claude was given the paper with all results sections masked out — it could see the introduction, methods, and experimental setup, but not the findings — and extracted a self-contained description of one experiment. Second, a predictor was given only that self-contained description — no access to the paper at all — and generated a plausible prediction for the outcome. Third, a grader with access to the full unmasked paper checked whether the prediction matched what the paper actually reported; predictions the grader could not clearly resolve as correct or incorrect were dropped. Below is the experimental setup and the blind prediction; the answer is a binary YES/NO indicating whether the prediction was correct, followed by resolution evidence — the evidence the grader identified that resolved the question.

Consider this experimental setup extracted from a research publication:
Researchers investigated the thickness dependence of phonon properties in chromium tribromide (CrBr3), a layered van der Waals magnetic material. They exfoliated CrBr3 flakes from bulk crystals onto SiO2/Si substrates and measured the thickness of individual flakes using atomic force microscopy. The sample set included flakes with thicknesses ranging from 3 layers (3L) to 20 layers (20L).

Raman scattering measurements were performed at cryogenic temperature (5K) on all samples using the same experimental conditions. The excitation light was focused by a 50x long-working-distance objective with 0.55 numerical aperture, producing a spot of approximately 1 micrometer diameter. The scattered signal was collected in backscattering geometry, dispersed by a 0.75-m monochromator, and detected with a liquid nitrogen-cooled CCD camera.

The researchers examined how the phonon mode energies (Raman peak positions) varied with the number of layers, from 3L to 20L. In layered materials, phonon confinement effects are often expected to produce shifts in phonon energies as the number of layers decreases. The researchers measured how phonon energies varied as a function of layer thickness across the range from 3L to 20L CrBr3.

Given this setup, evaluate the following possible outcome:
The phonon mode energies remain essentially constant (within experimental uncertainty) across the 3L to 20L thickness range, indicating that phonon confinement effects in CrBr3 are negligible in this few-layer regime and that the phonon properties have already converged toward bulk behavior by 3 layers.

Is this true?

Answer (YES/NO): NO